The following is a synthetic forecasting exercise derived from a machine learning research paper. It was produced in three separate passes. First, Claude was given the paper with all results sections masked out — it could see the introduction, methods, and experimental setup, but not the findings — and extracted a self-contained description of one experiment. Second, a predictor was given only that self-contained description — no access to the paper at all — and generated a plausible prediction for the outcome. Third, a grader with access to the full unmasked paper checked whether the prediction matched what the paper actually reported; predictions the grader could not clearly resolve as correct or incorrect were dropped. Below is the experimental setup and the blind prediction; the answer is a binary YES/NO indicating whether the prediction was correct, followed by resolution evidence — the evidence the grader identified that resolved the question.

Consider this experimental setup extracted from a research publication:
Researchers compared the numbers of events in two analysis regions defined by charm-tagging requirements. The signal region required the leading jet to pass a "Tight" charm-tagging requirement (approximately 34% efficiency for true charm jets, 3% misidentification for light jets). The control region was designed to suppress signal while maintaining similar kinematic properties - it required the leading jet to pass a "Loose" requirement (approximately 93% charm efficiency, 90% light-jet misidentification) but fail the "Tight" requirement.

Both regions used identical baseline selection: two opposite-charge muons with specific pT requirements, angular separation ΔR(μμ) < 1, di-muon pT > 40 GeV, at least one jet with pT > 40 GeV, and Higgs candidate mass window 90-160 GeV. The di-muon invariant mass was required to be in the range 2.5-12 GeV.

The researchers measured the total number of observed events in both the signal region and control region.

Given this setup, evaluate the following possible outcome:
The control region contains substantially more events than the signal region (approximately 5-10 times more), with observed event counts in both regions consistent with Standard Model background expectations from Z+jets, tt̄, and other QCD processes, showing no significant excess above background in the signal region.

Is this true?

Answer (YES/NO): YES